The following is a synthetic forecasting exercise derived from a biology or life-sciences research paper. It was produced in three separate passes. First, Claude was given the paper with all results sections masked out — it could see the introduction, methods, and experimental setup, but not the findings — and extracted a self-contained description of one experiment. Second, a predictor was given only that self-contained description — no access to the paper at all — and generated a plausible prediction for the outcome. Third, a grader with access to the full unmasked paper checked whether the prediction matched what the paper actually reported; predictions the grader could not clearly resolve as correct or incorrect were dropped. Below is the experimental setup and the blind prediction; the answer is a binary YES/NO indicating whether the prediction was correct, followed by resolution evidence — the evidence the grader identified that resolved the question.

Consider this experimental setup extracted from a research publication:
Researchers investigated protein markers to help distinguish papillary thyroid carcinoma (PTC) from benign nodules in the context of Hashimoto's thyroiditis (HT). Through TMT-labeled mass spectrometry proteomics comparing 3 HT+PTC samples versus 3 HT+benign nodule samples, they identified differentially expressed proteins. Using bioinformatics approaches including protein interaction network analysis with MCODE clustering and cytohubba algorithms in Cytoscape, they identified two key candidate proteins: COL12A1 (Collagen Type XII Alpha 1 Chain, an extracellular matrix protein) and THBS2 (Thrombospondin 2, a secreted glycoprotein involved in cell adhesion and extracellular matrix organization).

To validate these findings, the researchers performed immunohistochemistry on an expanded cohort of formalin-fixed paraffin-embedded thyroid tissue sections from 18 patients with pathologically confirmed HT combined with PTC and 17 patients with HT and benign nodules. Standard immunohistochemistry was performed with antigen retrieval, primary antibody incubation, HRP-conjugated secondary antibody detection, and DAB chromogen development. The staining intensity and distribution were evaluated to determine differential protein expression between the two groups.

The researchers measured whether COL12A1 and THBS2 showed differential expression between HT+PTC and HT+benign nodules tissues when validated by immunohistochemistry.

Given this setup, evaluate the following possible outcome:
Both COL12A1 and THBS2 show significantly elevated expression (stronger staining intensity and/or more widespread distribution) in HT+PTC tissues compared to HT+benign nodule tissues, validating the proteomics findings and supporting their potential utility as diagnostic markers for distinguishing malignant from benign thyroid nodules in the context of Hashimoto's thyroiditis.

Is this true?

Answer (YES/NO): NO